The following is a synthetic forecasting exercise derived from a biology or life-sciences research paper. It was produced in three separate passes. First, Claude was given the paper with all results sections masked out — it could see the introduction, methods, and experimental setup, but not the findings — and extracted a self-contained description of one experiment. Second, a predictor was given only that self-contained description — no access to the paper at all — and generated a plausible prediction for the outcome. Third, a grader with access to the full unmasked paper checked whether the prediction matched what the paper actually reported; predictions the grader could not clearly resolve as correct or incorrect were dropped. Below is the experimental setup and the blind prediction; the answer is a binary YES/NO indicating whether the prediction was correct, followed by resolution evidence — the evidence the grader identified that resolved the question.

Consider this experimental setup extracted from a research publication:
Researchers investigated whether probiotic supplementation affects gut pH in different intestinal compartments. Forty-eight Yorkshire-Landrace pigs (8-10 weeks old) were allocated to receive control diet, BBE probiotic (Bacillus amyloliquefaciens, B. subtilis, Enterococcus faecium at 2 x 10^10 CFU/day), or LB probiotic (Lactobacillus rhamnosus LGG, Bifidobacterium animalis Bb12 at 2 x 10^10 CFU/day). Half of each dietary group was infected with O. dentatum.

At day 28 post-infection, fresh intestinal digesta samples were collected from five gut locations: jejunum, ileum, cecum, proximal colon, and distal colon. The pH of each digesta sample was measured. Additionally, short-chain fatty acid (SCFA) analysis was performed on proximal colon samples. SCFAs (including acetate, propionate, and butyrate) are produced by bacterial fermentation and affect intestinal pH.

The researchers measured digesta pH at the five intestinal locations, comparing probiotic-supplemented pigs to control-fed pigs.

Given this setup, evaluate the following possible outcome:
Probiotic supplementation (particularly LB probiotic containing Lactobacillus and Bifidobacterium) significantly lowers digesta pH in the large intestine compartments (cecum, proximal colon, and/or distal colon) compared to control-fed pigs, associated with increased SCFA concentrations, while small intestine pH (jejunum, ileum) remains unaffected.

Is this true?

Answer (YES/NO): NO